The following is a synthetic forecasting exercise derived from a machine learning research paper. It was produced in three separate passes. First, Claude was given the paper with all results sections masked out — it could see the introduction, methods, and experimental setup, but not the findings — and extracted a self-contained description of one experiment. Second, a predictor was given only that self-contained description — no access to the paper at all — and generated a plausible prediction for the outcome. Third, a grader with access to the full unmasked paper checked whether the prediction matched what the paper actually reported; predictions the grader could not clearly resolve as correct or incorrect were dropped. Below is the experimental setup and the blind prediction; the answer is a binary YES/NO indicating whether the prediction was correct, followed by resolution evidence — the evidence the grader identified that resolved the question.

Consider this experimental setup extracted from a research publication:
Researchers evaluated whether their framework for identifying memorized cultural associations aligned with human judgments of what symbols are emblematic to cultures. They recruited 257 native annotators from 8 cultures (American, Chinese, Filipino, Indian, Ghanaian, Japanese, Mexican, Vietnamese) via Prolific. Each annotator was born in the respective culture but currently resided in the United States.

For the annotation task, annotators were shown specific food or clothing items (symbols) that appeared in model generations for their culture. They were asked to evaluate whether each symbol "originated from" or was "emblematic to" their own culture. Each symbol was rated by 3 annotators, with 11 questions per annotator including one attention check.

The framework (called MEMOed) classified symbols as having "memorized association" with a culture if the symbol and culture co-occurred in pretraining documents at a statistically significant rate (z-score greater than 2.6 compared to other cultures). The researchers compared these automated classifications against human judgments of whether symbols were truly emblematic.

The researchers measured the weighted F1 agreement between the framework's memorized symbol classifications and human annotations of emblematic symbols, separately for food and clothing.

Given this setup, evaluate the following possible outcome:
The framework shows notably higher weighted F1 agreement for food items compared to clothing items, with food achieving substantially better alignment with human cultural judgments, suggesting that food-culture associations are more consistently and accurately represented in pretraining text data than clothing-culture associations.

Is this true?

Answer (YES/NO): NO